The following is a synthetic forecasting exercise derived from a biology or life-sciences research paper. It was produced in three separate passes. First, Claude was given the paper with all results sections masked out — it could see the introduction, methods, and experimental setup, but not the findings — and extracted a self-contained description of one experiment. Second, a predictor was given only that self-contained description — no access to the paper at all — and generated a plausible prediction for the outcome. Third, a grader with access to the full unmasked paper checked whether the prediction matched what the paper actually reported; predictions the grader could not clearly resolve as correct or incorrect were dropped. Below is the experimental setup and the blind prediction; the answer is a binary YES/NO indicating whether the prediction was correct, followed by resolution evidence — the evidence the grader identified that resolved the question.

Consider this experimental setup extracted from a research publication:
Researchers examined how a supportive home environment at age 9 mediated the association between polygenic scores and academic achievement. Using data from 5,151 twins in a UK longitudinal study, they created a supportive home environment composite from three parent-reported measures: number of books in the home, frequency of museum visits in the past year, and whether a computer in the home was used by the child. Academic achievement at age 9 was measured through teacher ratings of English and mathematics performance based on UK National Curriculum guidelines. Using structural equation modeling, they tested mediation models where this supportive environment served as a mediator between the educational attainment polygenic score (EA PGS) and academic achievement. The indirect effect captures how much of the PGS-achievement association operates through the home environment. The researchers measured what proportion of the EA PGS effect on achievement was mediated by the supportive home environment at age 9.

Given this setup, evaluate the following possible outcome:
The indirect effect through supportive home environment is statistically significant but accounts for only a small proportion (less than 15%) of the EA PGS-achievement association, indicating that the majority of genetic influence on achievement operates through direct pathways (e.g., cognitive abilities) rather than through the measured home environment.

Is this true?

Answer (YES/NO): NO